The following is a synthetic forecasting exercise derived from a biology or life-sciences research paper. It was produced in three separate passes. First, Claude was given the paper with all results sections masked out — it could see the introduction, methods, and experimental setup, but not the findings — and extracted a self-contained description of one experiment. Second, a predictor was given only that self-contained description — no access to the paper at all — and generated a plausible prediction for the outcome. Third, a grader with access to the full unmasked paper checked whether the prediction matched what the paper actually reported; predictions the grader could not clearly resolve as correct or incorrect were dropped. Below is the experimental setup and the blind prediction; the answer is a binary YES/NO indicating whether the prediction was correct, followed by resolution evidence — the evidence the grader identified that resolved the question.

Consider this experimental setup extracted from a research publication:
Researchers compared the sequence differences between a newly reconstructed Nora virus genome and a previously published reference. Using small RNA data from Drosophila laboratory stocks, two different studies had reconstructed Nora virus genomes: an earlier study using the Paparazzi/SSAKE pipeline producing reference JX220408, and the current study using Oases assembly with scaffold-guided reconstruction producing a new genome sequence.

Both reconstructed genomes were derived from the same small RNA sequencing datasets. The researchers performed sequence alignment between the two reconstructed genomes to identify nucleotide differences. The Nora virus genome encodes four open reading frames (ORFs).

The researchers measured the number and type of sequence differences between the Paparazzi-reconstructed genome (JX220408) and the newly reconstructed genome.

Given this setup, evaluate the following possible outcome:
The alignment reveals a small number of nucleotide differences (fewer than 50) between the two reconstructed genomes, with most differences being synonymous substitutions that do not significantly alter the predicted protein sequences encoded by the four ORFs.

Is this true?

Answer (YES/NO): NO